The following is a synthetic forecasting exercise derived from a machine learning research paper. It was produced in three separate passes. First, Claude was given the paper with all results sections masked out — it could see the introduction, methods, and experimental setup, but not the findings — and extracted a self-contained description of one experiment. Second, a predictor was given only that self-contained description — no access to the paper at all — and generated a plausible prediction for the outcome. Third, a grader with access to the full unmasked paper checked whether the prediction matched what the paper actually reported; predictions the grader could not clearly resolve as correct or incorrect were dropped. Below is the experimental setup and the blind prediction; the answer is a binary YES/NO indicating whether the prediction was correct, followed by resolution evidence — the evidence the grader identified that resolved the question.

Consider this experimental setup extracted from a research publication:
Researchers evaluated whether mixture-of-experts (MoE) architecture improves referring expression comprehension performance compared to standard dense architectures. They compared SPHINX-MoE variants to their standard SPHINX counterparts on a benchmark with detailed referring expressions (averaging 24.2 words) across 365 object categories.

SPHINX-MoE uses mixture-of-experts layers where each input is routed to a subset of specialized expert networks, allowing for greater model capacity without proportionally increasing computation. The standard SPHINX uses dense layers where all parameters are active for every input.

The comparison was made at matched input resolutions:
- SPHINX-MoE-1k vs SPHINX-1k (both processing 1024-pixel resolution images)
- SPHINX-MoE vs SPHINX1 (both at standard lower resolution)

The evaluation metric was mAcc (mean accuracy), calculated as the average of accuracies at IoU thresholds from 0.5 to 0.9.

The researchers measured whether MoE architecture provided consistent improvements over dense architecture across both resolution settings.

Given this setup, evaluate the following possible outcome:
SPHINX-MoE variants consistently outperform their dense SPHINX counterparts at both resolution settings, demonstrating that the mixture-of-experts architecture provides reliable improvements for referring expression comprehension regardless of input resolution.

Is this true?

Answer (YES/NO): NO